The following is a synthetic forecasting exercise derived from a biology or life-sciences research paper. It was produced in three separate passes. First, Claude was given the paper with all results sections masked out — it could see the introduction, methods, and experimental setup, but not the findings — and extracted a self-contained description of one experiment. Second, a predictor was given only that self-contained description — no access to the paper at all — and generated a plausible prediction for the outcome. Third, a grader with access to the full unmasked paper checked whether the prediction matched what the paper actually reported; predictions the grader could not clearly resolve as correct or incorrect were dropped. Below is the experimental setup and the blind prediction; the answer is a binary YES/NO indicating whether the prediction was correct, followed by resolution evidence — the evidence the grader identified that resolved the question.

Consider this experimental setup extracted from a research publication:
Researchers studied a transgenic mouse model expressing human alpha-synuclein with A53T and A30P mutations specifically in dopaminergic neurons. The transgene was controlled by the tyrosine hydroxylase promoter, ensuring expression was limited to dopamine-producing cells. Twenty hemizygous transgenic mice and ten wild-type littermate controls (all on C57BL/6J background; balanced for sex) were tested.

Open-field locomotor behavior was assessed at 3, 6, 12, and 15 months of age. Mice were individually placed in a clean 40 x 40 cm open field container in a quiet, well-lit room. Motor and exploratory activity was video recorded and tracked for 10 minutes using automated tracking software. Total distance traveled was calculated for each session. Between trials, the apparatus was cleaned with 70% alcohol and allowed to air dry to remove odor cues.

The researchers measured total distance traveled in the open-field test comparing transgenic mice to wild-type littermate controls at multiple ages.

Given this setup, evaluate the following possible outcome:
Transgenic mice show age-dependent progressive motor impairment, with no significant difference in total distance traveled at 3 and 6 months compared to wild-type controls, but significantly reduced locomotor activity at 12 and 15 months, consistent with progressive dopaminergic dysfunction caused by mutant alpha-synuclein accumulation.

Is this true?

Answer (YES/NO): NO